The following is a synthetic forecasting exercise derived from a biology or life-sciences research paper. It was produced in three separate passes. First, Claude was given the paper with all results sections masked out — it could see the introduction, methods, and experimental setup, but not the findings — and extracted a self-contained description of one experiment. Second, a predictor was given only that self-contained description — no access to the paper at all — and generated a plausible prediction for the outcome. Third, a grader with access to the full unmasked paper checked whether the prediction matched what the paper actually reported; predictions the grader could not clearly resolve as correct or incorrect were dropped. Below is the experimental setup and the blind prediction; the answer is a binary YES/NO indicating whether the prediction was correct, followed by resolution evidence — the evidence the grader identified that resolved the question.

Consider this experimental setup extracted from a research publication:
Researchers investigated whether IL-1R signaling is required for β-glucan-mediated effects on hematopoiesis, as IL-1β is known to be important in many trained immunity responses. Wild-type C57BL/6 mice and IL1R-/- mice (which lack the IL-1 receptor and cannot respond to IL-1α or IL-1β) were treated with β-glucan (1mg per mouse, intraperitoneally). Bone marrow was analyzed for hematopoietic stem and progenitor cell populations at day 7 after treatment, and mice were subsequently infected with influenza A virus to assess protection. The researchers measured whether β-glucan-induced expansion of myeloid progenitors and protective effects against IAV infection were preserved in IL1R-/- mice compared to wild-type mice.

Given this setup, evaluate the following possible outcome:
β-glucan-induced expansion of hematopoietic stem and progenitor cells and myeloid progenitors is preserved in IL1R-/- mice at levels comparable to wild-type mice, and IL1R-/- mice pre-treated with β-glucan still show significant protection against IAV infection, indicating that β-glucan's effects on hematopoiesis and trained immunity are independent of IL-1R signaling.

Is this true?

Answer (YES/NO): YES